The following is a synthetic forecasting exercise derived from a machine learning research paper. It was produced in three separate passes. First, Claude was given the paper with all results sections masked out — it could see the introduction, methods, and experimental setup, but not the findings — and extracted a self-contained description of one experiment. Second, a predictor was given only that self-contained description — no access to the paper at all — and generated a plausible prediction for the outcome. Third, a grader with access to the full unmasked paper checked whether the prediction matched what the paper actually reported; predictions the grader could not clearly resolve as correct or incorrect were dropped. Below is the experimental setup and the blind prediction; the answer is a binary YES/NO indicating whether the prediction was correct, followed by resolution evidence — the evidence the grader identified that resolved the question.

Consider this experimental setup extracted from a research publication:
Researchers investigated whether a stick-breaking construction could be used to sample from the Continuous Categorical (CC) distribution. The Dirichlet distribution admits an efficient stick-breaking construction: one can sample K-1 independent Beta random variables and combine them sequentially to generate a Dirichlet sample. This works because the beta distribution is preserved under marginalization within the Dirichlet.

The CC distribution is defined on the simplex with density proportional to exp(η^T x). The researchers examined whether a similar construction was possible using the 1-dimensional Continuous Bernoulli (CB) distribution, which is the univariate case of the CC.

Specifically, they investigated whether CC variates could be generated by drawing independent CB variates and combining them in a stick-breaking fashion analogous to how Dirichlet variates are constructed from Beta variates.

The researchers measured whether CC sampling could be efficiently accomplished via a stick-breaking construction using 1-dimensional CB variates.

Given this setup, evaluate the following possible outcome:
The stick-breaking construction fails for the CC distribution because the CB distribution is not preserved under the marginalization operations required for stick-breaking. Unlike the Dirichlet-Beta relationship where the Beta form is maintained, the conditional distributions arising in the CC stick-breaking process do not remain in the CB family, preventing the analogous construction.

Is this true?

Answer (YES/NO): YES